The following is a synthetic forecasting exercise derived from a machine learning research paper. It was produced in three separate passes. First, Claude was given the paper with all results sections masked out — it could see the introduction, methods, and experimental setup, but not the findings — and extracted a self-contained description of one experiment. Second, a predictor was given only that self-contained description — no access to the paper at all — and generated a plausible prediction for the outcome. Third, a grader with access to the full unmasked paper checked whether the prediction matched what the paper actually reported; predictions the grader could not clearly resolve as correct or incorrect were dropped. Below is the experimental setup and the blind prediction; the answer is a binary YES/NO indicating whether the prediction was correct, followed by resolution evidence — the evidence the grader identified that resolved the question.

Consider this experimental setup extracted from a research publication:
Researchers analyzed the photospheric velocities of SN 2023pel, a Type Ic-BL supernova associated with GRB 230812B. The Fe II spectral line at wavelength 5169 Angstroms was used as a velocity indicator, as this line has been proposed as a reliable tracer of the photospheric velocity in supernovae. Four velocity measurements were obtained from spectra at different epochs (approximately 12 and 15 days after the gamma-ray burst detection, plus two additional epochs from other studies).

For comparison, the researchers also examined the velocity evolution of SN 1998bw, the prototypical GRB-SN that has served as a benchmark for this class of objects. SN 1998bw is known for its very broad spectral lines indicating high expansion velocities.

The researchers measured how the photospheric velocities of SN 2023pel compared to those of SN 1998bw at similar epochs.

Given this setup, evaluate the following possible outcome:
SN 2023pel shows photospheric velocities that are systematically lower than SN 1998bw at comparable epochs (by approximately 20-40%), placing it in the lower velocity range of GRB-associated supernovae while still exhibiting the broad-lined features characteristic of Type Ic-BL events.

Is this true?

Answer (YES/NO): YES